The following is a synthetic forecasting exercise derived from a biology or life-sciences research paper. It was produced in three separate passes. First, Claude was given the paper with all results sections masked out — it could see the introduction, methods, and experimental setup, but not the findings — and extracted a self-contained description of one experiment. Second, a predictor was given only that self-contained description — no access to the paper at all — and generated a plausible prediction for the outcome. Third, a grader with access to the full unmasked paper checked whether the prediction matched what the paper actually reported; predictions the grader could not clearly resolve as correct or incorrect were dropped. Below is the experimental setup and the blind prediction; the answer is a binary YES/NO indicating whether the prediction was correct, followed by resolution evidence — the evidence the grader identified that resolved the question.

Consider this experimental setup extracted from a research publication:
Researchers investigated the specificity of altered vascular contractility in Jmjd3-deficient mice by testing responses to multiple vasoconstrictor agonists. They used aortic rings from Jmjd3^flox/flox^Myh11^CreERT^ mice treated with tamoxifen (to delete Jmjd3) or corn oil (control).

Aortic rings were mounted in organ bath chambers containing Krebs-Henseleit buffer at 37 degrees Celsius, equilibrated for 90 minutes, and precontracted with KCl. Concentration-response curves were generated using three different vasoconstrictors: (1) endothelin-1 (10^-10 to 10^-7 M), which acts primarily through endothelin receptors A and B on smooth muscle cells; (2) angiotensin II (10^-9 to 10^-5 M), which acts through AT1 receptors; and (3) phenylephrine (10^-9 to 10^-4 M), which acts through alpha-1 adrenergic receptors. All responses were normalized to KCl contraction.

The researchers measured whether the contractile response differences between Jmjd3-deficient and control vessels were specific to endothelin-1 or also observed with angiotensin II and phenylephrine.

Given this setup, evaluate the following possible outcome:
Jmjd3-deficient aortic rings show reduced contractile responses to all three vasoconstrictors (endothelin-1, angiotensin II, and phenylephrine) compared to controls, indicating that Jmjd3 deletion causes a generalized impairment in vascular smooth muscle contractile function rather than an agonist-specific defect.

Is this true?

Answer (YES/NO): NO